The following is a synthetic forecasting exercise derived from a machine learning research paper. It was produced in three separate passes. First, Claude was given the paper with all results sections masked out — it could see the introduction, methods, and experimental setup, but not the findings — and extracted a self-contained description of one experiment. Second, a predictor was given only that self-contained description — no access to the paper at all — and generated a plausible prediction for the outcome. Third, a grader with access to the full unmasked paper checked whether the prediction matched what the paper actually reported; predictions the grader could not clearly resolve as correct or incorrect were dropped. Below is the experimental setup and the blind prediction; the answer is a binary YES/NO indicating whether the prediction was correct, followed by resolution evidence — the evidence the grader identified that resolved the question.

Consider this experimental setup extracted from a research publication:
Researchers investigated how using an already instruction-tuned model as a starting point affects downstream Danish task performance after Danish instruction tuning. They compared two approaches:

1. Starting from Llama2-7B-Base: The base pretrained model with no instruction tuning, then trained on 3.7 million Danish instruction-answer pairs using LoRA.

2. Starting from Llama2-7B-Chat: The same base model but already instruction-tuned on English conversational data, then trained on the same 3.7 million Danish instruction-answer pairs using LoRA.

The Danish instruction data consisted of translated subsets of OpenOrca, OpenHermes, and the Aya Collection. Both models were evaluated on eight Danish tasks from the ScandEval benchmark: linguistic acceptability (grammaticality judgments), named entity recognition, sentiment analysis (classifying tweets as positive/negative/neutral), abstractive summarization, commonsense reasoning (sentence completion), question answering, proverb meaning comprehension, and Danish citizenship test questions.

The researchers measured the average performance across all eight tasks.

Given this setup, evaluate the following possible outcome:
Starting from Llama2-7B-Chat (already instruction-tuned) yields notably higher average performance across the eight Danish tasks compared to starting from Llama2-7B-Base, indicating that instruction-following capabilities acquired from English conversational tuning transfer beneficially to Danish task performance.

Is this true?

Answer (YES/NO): YES